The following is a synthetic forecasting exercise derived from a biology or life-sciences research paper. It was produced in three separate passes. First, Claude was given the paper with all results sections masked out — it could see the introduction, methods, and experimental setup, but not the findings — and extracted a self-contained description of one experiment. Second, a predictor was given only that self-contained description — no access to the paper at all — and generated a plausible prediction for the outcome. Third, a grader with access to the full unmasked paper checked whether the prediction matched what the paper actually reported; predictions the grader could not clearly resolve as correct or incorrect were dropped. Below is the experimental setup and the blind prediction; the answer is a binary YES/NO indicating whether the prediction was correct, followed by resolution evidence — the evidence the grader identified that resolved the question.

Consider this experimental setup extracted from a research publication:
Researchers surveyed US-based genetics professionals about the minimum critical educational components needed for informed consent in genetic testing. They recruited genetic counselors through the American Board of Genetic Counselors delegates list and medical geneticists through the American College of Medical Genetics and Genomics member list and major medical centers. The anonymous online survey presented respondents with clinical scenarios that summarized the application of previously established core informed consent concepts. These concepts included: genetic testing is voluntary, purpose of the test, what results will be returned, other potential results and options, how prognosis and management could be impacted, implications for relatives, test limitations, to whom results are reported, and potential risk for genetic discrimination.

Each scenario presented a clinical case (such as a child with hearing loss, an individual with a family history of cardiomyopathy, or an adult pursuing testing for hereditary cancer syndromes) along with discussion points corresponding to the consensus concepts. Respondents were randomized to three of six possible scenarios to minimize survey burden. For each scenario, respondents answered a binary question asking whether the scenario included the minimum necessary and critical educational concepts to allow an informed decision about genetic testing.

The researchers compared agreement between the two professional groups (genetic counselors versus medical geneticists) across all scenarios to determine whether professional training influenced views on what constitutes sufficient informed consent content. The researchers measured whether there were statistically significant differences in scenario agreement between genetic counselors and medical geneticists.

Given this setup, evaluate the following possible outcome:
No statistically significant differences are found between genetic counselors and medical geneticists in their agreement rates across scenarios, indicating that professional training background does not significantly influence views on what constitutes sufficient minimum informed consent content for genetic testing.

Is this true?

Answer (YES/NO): YES